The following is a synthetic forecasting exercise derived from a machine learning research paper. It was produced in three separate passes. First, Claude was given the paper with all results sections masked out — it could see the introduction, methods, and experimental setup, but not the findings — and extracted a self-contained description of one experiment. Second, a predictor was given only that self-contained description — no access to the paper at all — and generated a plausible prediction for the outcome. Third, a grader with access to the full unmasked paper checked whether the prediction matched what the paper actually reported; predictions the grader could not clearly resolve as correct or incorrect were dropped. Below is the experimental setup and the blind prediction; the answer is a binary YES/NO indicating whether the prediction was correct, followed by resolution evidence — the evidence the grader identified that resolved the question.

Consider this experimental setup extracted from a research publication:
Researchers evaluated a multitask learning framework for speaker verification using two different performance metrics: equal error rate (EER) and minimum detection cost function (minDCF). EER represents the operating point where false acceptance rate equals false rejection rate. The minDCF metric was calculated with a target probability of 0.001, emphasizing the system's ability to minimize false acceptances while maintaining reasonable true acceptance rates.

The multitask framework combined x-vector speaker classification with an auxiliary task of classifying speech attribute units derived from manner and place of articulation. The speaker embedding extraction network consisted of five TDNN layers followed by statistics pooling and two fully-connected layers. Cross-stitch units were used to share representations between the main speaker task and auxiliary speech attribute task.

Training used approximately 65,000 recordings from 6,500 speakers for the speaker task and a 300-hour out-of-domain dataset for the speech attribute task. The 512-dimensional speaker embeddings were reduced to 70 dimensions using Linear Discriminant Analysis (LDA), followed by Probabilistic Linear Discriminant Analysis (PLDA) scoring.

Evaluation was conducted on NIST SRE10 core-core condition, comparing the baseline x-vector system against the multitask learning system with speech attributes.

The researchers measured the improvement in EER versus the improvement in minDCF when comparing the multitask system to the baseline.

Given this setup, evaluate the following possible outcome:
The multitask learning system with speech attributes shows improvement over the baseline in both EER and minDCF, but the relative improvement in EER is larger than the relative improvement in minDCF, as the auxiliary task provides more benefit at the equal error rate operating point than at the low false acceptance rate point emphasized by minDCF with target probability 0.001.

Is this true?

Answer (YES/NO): NO